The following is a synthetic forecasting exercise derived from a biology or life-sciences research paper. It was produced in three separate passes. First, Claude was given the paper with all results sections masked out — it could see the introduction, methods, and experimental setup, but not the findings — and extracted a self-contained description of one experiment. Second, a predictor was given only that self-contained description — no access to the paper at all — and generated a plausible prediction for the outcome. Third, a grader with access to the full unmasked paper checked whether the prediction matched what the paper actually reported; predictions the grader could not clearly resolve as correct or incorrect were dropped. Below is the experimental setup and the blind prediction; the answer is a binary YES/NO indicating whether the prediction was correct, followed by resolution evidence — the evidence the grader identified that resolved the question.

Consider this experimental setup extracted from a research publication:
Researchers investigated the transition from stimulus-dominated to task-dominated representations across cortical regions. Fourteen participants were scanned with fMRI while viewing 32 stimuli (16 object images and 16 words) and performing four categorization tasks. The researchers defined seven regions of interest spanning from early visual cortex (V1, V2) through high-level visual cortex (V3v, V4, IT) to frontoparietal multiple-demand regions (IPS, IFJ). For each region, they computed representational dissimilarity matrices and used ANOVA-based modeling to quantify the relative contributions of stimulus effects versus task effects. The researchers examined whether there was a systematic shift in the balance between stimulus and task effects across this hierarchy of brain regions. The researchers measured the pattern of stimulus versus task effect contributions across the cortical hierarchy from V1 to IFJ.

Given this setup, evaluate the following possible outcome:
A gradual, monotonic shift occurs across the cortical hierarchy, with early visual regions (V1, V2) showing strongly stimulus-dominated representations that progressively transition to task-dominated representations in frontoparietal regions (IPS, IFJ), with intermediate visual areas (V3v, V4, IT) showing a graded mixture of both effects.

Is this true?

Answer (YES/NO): NO